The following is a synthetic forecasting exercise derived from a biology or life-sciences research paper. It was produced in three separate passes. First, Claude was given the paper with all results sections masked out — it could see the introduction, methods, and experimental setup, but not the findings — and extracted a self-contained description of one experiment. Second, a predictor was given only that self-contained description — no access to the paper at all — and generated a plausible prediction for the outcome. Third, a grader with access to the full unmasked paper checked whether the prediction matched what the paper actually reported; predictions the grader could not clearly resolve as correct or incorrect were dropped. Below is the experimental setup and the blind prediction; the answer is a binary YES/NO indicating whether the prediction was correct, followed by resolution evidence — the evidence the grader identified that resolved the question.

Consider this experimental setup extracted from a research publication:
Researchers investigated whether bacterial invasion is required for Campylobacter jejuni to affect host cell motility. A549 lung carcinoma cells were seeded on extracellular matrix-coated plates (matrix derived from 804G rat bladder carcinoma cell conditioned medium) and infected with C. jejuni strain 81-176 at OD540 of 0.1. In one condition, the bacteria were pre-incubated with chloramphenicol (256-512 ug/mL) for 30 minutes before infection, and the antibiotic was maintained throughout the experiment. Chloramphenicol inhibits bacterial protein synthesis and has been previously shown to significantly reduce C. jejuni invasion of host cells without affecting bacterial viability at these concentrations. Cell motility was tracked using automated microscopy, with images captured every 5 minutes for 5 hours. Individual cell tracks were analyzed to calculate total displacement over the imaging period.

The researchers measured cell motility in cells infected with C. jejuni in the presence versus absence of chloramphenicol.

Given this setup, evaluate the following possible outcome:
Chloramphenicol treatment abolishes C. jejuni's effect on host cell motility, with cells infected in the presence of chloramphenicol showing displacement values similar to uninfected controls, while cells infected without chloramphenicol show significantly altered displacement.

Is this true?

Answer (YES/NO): NO